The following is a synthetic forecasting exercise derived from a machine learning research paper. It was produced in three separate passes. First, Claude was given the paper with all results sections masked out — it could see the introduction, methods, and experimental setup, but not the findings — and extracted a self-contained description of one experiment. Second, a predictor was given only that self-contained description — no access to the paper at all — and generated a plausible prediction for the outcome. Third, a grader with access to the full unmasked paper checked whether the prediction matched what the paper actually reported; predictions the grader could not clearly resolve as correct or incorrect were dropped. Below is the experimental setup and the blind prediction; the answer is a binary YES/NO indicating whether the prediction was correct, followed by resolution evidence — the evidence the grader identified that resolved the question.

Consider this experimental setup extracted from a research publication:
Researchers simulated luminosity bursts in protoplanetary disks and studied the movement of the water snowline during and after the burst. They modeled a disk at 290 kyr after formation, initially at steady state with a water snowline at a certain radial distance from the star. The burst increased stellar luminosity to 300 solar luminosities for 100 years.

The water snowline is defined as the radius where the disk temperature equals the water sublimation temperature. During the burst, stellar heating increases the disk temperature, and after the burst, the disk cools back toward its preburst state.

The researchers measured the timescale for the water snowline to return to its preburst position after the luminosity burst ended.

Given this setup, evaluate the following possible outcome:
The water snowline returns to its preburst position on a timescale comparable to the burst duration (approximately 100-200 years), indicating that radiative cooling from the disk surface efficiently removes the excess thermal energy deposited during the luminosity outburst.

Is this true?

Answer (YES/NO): NO